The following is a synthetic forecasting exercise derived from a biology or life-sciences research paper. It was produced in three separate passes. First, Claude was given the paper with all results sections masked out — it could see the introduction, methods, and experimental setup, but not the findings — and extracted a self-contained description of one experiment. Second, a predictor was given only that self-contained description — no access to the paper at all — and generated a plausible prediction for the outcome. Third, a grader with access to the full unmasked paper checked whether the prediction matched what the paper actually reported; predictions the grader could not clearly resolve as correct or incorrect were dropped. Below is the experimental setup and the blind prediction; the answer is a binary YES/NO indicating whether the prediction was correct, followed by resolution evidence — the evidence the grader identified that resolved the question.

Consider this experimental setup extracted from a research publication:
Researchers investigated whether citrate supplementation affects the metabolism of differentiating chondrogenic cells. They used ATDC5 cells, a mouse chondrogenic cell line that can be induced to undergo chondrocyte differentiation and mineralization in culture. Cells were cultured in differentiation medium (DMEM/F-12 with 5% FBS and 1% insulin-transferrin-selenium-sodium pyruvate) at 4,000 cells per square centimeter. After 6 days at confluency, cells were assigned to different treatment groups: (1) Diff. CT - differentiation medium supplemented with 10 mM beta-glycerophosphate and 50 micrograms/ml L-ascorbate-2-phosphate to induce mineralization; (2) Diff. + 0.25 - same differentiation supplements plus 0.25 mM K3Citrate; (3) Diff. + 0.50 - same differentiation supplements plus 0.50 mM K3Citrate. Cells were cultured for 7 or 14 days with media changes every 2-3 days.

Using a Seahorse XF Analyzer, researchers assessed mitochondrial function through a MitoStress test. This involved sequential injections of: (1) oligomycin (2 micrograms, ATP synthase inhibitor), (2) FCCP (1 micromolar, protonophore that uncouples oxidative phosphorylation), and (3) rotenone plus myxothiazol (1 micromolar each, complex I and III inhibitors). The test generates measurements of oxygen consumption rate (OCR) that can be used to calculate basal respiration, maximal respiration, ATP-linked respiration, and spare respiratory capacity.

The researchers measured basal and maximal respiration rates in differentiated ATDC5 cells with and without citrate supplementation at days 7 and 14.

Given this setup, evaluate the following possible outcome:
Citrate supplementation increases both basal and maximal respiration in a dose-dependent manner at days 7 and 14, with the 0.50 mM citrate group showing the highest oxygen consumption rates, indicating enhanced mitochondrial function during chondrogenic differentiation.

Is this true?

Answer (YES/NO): NO